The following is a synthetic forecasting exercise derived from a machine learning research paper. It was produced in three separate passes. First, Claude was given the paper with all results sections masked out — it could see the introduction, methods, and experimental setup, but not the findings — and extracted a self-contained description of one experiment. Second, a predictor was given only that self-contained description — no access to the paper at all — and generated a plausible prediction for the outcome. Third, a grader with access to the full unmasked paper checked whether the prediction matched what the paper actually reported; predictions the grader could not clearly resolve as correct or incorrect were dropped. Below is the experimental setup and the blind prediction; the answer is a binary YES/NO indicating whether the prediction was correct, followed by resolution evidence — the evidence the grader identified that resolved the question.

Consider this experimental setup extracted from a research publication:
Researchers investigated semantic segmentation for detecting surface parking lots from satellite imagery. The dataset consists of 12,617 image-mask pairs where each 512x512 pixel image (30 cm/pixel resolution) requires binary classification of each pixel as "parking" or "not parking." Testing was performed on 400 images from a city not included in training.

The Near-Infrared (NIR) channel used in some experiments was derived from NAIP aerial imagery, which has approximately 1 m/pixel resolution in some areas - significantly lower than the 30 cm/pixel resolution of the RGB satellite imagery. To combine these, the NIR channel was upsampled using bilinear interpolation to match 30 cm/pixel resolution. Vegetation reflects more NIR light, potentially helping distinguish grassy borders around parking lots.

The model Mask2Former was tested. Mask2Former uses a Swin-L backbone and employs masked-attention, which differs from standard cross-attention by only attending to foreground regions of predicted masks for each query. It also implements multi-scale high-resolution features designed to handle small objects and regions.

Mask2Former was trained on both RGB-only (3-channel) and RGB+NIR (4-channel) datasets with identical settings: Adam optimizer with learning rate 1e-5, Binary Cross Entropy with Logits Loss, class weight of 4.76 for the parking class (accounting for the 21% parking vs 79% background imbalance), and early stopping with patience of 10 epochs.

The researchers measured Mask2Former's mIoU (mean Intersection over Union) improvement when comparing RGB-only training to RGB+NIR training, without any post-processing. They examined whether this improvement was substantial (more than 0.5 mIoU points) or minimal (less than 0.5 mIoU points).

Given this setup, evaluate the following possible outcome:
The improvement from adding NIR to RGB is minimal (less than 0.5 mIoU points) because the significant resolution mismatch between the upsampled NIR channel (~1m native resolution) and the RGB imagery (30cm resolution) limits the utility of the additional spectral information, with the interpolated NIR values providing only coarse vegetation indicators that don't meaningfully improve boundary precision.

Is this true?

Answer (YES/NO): YES